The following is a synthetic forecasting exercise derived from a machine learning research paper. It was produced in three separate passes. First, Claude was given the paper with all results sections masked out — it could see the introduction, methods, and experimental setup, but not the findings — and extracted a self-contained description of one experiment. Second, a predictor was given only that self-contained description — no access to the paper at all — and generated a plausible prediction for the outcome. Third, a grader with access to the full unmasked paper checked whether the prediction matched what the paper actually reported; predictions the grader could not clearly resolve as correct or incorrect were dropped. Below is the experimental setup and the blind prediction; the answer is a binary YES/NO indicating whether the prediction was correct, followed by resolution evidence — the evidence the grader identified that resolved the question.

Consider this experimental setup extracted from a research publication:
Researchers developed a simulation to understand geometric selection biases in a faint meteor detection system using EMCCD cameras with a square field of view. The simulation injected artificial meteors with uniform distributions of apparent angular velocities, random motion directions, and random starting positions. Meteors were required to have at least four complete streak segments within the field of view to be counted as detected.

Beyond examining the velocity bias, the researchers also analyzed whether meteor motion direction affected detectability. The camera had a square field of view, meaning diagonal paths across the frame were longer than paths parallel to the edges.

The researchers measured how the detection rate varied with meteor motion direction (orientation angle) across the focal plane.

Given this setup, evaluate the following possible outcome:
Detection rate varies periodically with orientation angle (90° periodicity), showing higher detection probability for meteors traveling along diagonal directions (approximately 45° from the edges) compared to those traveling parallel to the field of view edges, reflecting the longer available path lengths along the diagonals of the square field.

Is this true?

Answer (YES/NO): YES